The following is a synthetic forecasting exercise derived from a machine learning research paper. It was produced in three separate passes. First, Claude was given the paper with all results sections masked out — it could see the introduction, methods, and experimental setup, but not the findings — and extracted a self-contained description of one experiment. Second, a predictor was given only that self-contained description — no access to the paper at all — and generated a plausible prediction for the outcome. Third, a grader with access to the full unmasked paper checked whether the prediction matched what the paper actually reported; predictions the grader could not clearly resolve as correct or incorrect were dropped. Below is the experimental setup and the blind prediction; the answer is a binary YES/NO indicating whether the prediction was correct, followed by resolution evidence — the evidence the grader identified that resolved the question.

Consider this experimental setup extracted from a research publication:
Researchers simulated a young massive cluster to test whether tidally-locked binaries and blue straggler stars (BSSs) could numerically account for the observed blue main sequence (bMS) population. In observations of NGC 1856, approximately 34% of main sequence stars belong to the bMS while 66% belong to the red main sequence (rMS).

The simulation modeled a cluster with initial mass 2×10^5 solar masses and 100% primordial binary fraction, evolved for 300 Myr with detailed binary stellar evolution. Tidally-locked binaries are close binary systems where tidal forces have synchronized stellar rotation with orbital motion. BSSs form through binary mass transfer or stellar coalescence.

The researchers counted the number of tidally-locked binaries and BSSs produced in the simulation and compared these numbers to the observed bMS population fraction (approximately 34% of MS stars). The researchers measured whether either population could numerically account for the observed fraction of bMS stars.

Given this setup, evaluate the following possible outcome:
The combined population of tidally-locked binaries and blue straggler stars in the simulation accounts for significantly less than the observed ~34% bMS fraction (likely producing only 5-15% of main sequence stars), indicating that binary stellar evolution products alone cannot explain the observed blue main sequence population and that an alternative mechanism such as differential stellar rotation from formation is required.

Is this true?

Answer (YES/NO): NO